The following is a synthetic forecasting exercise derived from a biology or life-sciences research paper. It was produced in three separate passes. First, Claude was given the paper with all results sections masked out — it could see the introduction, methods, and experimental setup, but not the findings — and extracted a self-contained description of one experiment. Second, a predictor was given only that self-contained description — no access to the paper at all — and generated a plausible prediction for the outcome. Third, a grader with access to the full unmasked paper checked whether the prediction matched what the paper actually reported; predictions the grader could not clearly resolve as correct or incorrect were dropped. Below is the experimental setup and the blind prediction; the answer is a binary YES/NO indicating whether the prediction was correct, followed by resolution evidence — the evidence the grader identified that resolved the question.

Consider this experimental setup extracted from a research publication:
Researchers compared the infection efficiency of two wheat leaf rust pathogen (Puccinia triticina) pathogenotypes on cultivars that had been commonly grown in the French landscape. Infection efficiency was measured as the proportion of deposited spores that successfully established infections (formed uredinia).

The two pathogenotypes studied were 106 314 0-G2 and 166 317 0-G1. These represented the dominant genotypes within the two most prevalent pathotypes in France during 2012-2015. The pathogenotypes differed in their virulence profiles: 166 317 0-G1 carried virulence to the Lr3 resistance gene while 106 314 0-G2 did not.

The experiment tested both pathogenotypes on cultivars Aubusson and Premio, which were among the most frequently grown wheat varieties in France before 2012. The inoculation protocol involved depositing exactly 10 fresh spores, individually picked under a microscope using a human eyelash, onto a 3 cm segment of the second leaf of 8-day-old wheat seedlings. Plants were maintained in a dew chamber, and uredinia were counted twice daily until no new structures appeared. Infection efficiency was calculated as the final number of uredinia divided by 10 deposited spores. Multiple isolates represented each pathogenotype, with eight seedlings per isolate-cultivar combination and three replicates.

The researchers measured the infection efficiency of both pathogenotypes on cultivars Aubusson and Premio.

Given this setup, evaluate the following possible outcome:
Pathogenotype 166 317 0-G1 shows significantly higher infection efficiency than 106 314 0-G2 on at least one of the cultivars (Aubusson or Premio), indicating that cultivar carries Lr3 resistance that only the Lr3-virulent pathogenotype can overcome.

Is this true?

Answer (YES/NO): NO